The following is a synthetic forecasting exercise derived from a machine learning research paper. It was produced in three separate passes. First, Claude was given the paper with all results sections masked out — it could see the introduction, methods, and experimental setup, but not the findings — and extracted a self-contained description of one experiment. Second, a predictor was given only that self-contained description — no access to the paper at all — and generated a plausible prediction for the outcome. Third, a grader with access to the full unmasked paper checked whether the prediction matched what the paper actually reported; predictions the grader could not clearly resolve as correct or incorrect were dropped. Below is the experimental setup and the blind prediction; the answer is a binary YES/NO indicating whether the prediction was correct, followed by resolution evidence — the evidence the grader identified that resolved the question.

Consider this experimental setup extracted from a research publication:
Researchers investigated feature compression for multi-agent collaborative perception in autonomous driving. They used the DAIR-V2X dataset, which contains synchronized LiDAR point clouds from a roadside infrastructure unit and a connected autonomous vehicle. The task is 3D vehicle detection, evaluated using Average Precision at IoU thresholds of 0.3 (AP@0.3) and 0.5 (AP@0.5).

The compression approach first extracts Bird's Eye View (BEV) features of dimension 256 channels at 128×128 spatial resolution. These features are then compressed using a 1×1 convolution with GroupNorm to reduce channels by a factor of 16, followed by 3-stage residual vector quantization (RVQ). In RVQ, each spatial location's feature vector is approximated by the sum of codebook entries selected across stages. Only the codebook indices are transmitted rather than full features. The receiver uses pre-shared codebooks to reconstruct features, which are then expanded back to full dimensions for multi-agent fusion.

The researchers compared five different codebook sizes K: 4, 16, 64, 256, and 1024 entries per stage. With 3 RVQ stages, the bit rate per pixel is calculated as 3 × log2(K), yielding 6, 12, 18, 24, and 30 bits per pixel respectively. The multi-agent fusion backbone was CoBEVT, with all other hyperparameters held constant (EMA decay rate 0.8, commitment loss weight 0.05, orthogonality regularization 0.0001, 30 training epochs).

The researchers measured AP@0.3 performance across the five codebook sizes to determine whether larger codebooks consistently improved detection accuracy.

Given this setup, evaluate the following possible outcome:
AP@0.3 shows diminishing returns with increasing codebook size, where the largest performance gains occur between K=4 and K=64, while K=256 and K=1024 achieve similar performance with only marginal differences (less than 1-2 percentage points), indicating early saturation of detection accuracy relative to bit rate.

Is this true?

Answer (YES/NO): NO